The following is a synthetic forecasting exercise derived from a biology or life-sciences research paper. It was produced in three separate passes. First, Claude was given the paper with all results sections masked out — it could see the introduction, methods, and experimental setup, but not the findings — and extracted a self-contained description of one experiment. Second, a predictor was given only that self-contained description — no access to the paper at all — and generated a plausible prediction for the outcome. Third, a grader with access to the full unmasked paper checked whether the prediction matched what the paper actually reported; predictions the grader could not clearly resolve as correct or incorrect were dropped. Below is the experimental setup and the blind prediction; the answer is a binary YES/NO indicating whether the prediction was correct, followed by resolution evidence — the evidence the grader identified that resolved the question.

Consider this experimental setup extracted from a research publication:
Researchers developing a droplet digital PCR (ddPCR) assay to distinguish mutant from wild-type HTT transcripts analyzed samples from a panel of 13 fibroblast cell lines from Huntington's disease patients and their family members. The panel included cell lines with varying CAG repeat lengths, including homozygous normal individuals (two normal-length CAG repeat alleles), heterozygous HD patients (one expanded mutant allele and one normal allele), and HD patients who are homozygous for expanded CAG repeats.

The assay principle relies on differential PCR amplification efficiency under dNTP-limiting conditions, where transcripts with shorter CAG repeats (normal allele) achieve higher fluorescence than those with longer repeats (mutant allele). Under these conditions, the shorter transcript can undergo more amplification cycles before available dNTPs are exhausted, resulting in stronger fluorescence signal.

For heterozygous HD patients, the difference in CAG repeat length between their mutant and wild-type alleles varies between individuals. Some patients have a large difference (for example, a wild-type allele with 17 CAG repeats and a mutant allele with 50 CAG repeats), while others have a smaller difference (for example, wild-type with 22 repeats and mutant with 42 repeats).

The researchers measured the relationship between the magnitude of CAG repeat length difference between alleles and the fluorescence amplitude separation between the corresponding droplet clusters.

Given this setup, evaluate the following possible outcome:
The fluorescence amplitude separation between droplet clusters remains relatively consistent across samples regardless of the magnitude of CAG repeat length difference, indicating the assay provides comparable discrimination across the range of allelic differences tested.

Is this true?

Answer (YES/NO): NO